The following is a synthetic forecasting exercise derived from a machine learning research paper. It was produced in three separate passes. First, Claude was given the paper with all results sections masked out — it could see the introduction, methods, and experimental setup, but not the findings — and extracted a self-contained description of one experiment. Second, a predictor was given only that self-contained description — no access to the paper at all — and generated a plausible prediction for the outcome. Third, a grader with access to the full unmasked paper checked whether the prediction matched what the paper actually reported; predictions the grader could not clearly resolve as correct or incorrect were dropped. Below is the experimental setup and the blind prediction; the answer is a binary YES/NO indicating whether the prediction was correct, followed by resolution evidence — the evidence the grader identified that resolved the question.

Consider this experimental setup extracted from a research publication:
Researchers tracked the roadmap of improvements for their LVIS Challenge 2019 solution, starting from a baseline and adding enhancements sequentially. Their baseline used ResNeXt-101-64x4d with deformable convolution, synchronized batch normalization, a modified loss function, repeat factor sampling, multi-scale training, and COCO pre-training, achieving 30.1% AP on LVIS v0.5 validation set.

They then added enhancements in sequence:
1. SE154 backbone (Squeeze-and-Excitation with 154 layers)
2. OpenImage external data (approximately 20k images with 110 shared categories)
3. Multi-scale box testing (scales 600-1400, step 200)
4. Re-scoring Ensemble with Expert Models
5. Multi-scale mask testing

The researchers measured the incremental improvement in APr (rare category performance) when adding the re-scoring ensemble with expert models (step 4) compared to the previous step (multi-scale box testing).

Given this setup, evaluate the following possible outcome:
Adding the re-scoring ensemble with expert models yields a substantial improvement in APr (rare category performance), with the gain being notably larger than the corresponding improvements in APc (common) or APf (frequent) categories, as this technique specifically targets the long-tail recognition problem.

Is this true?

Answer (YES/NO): YES